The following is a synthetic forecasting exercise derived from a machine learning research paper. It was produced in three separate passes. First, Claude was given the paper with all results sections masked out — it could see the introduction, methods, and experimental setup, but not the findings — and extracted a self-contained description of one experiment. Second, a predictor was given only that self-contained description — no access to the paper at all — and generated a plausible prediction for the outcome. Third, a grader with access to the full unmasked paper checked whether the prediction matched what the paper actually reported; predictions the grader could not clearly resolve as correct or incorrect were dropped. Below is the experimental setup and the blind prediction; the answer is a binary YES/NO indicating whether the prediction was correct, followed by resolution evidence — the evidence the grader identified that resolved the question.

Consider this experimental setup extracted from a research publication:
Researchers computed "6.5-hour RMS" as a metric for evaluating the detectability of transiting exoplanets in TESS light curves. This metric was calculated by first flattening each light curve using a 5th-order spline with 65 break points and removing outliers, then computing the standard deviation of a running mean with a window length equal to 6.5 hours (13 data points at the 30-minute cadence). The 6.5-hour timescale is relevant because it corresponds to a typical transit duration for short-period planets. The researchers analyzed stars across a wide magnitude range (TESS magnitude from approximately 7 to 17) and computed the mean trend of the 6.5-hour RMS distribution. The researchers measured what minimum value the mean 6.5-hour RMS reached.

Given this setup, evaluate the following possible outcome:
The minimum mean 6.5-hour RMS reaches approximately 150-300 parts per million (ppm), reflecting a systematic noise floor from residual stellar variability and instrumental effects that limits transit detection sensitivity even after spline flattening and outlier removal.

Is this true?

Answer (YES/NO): NO